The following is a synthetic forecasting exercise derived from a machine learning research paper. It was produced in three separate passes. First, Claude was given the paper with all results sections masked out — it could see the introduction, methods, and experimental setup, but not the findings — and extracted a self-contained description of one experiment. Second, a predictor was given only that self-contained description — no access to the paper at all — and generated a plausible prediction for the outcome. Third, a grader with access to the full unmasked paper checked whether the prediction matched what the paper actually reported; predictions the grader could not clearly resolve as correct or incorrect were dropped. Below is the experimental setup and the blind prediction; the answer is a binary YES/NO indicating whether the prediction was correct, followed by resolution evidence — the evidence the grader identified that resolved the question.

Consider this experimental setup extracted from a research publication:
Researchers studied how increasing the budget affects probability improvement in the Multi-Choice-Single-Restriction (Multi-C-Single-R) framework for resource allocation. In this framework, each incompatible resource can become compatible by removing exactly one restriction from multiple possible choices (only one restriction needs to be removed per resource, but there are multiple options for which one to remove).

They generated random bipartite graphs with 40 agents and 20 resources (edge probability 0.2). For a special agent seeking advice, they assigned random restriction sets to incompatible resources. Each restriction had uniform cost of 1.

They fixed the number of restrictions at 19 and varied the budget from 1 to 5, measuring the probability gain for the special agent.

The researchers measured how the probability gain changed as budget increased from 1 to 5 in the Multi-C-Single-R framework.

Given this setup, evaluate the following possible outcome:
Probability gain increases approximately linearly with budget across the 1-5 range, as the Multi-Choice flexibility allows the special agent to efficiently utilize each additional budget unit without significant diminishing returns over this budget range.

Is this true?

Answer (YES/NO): NO